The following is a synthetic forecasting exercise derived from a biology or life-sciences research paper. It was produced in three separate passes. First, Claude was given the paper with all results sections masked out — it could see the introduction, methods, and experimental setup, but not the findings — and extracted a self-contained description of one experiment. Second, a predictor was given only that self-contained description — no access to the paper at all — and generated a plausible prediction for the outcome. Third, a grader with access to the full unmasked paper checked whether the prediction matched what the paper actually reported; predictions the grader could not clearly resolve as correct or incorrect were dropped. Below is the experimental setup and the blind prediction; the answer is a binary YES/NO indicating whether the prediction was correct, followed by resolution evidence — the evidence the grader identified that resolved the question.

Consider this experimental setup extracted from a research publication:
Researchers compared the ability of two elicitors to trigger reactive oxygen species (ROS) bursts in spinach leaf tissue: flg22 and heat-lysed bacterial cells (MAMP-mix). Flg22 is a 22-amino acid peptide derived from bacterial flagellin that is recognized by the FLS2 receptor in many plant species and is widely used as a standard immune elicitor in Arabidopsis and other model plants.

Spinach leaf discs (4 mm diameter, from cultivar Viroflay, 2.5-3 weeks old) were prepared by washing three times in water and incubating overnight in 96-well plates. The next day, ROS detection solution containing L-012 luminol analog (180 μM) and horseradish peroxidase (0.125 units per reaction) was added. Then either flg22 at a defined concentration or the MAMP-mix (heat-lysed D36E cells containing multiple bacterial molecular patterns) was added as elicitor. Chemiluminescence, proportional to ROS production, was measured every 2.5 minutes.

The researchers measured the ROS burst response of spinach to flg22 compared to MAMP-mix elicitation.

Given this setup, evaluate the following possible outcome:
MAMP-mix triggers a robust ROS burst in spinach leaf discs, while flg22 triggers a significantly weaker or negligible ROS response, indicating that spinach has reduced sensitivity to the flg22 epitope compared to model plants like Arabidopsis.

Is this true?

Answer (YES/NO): YES